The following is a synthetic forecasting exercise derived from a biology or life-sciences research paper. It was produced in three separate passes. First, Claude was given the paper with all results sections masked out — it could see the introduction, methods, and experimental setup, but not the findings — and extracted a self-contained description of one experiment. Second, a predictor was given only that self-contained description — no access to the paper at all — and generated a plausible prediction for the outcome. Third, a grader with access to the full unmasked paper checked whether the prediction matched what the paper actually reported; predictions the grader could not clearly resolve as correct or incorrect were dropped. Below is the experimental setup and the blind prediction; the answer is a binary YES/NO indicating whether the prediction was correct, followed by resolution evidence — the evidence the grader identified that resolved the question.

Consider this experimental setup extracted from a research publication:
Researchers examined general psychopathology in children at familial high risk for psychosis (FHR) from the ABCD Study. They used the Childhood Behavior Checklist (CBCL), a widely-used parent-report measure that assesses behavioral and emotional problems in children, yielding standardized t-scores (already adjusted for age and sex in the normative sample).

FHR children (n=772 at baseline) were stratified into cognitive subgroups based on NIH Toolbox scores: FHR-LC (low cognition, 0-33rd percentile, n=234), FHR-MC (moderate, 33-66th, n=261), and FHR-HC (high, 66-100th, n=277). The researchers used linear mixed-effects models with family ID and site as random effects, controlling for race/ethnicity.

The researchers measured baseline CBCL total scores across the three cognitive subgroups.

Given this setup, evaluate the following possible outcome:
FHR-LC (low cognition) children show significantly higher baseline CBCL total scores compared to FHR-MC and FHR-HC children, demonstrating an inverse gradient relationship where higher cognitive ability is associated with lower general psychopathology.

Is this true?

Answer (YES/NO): YES